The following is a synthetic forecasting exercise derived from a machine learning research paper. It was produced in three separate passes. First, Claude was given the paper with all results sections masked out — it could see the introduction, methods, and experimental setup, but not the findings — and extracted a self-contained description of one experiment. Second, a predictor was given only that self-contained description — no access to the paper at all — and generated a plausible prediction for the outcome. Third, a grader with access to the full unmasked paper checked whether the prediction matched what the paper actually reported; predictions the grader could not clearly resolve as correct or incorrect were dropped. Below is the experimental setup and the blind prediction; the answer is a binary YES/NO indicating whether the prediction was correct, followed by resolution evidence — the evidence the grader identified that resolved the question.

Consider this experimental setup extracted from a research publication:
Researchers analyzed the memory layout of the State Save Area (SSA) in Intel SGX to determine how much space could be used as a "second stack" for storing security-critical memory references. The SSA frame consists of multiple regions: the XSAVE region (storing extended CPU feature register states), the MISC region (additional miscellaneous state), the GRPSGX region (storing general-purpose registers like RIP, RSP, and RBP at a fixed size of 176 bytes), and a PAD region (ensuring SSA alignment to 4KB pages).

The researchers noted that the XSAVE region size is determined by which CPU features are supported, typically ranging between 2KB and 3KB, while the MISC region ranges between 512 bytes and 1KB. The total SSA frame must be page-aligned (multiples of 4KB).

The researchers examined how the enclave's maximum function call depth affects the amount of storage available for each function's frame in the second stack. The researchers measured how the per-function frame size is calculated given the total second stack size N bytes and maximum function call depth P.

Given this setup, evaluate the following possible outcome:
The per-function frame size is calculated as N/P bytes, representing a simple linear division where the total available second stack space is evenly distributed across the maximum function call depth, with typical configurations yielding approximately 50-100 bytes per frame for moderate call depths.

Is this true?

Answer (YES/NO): NO